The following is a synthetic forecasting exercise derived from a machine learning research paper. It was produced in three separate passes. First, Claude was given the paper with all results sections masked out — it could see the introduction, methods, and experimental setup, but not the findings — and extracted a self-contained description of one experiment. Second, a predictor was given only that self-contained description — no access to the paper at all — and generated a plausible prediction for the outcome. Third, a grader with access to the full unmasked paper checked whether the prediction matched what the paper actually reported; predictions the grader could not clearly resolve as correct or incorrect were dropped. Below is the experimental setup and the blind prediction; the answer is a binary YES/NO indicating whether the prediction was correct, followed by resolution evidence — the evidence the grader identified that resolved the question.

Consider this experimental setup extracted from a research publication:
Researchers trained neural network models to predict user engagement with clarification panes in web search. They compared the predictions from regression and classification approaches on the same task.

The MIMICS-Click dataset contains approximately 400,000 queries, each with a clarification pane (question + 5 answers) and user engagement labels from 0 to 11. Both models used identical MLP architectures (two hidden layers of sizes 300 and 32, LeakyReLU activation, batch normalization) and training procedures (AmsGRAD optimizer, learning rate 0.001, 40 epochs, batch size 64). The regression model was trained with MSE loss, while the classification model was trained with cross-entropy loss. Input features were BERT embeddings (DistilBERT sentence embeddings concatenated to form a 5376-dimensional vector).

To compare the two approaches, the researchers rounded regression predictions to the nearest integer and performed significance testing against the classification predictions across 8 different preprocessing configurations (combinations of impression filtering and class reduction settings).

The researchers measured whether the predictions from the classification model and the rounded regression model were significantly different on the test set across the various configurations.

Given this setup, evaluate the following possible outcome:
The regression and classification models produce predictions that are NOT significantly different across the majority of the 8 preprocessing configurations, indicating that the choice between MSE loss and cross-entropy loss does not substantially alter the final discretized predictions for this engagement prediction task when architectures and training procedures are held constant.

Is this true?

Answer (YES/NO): NO